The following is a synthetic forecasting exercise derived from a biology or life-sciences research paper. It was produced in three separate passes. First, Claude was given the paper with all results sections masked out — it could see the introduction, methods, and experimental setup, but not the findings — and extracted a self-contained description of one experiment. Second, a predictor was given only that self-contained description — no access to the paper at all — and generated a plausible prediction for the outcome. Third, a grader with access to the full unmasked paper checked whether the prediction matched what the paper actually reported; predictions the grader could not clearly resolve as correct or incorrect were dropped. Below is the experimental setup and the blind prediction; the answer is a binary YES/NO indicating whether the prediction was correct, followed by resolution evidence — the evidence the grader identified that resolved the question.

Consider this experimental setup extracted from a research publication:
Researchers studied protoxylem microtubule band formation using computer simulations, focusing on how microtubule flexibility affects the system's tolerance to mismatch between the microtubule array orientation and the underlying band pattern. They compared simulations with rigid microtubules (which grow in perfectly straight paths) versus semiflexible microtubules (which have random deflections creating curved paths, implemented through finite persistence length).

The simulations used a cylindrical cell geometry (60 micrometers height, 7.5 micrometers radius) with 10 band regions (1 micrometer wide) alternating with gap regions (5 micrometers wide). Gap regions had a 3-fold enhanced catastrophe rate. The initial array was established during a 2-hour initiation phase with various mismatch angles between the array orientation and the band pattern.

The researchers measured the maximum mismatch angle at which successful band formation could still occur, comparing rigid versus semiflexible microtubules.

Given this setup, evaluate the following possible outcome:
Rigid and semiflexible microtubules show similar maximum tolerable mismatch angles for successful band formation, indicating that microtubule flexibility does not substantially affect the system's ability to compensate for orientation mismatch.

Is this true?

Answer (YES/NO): NO